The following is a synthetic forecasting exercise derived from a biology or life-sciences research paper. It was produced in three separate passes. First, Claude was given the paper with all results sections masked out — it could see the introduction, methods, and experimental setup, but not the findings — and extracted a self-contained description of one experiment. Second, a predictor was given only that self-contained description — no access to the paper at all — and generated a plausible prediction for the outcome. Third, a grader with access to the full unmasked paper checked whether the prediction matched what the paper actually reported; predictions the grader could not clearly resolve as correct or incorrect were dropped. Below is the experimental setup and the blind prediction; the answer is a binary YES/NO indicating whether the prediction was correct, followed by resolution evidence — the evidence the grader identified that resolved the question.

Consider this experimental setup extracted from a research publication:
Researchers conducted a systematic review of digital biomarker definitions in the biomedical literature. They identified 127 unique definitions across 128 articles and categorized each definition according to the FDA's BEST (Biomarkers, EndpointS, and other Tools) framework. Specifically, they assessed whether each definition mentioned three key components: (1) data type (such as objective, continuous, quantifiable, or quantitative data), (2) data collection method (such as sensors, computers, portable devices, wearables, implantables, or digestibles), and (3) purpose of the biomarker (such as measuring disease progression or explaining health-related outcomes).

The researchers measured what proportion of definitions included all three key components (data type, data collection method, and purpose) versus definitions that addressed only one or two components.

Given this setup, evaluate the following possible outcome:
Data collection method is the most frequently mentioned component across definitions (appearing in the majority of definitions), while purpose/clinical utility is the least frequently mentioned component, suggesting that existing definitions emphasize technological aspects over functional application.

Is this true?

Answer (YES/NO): YES